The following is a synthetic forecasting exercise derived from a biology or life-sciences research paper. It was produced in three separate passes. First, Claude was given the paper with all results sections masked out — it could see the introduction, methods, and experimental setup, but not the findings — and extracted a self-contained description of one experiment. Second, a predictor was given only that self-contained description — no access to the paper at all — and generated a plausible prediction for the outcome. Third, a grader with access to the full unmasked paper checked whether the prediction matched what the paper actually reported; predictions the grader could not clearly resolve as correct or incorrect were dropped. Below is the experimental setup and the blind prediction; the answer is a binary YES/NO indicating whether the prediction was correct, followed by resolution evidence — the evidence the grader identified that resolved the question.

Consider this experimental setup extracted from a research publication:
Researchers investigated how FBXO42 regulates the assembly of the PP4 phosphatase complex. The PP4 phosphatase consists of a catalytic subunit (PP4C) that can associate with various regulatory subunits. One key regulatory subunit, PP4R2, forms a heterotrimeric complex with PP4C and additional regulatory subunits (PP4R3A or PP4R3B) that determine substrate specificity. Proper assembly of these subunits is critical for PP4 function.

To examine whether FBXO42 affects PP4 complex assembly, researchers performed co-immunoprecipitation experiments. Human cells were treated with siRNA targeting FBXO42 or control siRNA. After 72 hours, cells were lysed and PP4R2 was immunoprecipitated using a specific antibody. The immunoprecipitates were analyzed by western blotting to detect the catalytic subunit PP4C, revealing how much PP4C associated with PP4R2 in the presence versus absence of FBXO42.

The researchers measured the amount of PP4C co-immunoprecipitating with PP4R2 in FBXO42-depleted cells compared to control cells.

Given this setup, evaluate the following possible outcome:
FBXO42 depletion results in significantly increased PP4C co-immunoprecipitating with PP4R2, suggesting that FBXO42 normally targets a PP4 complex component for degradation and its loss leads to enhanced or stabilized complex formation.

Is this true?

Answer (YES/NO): NO